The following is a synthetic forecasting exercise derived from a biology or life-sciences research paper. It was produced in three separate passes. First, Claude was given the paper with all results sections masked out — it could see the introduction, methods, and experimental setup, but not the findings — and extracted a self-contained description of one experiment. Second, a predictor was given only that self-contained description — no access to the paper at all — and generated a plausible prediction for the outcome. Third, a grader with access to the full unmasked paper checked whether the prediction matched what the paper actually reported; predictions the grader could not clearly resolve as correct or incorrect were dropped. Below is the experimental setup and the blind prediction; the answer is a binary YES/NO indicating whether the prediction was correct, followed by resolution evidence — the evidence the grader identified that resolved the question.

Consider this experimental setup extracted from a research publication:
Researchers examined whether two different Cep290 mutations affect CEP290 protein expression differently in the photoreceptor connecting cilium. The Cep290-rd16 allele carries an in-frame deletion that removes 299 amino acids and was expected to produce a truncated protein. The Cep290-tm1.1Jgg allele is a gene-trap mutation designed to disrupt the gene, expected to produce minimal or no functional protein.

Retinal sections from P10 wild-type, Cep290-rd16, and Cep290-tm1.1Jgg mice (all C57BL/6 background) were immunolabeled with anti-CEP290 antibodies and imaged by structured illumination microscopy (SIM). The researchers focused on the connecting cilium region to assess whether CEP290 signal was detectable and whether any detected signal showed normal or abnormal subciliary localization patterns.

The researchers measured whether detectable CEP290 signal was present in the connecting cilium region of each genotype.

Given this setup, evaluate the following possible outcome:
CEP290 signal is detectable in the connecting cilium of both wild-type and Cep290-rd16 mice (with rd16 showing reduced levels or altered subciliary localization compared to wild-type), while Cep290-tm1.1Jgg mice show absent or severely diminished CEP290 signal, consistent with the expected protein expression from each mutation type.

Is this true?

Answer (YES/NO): NO